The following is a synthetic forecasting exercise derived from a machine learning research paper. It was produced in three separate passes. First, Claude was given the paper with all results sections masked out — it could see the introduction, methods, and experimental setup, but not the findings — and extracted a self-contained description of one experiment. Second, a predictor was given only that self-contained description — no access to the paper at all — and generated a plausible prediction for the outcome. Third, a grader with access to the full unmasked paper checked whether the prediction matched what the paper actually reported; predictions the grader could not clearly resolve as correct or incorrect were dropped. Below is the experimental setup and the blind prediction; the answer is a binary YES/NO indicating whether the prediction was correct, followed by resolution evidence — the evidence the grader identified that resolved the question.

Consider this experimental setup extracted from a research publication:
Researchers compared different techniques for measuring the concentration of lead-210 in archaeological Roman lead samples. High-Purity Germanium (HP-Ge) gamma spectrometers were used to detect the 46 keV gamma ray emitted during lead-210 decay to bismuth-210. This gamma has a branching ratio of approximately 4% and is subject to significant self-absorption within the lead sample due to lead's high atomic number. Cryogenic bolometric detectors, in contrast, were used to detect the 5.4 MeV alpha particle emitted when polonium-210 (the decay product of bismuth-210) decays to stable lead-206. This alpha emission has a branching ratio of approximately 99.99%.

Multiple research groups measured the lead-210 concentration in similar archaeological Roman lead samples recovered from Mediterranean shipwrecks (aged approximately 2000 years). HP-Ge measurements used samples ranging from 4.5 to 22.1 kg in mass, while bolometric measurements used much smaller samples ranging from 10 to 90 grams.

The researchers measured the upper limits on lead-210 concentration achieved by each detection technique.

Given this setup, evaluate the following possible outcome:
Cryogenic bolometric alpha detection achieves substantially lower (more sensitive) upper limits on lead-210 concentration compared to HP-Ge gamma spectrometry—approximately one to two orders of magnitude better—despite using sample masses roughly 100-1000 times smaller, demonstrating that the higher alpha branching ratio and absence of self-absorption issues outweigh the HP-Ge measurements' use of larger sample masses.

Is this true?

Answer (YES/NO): YES